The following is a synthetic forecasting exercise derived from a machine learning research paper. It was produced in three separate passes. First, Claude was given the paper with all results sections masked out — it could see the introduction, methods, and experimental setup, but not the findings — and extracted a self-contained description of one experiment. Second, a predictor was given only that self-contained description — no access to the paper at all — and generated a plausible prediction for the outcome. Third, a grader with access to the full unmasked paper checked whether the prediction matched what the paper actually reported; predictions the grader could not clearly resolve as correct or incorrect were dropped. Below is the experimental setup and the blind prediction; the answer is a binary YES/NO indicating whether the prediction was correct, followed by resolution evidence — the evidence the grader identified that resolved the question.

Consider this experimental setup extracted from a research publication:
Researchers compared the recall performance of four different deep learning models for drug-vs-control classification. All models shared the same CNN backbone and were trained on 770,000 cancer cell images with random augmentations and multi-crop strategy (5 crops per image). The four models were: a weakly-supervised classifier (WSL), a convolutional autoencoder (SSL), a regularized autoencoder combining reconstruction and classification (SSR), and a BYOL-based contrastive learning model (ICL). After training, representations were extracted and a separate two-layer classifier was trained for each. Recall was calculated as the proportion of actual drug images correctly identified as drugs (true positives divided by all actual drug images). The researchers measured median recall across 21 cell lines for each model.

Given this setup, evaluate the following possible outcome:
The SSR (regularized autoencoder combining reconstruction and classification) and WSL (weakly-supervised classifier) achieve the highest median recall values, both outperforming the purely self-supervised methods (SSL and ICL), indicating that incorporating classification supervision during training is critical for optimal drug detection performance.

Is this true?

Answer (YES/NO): YES